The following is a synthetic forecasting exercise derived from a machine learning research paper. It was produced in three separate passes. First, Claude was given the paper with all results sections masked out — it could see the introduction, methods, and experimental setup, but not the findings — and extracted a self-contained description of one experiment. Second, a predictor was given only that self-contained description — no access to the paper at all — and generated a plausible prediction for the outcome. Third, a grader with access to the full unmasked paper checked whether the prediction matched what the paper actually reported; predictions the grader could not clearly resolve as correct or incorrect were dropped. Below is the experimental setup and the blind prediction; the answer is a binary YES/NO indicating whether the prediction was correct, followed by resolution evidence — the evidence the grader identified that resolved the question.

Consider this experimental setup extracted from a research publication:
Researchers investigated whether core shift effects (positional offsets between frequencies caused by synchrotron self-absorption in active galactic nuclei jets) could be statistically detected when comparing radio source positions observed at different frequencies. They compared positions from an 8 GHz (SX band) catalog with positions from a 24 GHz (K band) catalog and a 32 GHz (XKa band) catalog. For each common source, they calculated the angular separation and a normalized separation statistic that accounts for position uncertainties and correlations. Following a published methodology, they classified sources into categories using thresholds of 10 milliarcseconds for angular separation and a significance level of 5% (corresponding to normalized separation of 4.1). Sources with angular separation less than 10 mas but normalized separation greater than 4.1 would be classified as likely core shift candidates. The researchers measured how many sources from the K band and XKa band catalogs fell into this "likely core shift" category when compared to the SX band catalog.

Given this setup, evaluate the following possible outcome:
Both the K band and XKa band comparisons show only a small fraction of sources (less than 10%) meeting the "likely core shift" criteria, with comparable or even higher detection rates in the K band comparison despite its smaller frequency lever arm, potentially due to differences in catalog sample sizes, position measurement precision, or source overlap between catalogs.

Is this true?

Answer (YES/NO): YES